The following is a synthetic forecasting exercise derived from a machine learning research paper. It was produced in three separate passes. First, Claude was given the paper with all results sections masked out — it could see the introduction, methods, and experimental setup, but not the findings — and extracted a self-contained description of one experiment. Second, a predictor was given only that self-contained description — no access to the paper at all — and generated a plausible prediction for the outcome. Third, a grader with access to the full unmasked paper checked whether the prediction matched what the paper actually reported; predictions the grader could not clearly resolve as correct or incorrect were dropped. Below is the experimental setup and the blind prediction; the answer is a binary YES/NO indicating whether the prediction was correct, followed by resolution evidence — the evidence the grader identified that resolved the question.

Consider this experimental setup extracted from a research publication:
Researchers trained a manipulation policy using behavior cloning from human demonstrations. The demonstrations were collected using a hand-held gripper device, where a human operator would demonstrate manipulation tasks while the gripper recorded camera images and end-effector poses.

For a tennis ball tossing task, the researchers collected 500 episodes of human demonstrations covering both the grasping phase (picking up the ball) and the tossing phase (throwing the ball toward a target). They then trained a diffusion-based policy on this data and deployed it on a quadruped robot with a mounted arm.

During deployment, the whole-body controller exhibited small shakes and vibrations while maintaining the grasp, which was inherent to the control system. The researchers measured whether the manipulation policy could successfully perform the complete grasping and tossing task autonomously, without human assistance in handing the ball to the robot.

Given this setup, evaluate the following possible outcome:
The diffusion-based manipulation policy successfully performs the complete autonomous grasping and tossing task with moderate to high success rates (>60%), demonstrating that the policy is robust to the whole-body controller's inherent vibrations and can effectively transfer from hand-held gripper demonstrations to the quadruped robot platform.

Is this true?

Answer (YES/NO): NO